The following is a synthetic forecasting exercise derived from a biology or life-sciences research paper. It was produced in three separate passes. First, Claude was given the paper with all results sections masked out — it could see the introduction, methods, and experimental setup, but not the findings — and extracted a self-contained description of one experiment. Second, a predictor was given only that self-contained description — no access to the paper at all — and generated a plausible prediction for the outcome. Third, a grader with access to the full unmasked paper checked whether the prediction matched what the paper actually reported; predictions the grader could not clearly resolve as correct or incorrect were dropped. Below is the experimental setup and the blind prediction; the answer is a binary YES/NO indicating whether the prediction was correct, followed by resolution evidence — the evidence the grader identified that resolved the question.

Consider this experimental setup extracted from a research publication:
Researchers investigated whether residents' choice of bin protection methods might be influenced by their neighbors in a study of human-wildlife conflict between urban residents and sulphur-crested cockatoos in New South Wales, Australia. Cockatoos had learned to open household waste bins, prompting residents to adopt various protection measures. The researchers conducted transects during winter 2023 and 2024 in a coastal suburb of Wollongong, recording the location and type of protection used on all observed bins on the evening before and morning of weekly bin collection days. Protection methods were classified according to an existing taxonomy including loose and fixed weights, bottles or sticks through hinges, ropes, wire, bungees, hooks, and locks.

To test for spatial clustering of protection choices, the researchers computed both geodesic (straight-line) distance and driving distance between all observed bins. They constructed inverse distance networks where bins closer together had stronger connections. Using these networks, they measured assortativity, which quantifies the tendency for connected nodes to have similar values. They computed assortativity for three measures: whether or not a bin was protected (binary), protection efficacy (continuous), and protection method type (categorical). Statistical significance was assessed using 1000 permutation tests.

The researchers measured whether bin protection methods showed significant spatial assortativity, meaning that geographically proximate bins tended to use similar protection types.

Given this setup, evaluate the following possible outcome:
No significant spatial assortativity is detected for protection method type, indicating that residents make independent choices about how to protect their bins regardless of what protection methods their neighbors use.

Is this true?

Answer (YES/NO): NO